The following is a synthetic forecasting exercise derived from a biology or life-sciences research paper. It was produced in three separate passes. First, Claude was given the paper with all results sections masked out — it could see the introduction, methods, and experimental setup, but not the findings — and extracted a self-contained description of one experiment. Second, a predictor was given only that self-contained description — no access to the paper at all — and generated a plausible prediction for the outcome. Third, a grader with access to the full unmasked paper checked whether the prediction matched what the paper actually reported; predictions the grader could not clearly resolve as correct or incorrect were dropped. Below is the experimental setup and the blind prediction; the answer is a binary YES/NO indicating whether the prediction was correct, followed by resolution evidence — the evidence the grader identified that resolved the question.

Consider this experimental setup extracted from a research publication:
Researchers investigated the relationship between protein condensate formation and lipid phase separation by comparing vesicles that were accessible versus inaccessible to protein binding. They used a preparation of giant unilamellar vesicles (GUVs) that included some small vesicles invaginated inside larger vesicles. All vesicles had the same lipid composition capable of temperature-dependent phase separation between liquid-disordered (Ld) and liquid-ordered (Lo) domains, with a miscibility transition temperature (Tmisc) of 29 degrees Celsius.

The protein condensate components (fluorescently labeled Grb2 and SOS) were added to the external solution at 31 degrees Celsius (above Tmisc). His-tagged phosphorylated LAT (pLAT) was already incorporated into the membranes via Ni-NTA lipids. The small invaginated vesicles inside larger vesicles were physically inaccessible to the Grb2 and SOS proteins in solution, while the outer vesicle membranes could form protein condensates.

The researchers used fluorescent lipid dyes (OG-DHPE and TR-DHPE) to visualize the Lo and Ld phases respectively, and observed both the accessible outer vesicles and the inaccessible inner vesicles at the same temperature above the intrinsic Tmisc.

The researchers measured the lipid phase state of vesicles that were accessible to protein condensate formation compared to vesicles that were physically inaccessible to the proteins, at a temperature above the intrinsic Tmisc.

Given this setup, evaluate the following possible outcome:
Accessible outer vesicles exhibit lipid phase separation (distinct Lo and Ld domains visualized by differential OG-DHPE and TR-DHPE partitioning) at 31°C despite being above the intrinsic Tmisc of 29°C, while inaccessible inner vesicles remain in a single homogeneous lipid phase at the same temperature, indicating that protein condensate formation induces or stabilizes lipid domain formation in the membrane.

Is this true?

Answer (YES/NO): YES